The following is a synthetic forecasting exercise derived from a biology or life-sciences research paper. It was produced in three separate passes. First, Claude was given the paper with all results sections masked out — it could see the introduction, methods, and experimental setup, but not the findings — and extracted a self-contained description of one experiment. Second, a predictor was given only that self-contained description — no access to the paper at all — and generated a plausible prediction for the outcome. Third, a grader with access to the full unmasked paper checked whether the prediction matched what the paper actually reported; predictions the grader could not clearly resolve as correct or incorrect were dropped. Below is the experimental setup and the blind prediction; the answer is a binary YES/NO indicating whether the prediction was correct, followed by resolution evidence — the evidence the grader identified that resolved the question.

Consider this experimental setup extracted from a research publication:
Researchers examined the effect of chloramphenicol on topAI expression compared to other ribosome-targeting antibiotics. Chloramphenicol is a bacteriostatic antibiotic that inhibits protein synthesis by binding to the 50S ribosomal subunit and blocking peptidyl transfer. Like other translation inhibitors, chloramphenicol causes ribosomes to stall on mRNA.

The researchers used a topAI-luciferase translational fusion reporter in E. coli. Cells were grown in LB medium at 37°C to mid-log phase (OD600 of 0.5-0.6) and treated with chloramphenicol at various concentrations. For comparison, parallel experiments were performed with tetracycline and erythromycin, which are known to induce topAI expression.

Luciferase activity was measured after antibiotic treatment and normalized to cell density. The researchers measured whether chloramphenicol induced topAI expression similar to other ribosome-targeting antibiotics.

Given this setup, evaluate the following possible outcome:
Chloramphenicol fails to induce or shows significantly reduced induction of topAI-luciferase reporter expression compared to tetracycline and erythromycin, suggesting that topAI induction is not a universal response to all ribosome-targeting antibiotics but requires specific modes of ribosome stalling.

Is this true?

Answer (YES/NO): YES